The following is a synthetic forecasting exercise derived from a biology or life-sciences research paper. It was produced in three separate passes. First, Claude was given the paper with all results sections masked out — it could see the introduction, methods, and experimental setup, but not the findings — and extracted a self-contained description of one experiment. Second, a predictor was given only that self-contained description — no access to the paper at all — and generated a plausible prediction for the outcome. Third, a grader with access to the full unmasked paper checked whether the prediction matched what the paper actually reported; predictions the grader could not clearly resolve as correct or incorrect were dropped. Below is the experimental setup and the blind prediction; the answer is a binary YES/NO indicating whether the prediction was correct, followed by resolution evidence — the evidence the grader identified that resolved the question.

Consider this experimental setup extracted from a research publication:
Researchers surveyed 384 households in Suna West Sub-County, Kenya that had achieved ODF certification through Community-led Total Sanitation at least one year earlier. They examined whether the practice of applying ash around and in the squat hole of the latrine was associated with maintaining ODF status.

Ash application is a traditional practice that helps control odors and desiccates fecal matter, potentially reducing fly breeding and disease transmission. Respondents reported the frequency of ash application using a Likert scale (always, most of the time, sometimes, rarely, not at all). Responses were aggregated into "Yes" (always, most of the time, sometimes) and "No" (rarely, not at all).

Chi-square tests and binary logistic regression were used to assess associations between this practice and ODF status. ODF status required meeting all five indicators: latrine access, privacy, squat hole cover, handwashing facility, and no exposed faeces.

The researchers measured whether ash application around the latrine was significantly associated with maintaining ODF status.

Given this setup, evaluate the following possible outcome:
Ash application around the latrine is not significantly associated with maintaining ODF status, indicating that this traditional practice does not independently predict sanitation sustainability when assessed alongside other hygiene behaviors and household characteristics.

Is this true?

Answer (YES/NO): NO